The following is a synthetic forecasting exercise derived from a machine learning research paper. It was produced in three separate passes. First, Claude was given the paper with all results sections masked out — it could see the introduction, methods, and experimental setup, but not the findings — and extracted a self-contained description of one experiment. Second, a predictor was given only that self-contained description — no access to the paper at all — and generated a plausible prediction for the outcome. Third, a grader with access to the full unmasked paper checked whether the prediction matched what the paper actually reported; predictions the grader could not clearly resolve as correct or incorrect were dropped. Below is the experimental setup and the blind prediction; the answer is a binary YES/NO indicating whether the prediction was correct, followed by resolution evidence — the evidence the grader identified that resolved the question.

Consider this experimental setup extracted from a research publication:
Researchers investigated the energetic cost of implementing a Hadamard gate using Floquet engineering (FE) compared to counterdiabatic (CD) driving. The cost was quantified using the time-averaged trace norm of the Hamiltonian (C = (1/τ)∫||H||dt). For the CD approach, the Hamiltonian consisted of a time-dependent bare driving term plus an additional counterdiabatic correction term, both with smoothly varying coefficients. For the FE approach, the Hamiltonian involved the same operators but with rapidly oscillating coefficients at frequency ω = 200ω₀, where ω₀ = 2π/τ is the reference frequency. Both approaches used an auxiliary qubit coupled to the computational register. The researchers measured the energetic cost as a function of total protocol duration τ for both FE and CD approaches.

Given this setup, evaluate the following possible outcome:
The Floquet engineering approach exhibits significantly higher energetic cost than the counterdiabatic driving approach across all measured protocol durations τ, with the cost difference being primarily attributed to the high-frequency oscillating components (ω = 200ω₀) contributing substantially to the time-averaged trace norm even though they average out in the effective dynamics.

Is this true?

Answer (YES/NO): YES